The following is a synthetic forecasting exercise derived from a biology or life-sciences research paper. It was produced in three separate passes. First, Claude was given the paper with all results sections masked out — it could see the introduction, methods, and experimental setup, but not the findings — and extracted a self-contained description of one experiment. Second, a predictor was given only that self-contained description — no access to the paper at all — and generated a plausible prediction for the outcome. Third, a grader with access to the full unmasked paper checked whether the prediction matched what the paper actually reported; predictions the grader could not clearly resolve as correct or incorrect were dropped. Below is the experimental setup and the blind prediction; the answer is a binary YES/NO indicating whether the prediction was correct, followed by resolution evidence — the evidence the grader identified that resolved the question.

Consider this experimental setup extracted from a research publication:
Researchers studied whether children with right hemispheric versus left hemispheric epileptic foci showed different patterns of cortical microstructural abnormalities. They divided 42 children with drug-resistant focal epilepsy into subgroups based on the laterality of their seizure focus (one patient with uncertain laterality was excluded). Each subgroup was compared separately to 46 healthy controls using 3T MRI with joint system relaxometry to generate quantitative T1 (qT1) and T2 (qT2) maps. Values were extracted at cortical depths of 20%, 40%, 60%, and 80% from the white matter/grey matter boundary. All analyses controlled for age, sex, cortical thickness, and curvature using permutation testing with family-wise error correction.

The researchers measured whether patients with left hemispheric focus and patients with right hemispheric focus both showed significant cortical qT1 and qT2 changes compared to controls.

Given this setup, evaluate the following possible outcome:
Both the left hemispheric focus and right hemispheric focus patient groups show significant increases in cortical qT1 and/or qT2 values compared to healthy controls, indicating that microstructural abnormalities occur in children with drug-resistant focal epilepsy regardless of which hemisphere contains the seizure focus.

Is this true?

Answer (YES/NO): NO